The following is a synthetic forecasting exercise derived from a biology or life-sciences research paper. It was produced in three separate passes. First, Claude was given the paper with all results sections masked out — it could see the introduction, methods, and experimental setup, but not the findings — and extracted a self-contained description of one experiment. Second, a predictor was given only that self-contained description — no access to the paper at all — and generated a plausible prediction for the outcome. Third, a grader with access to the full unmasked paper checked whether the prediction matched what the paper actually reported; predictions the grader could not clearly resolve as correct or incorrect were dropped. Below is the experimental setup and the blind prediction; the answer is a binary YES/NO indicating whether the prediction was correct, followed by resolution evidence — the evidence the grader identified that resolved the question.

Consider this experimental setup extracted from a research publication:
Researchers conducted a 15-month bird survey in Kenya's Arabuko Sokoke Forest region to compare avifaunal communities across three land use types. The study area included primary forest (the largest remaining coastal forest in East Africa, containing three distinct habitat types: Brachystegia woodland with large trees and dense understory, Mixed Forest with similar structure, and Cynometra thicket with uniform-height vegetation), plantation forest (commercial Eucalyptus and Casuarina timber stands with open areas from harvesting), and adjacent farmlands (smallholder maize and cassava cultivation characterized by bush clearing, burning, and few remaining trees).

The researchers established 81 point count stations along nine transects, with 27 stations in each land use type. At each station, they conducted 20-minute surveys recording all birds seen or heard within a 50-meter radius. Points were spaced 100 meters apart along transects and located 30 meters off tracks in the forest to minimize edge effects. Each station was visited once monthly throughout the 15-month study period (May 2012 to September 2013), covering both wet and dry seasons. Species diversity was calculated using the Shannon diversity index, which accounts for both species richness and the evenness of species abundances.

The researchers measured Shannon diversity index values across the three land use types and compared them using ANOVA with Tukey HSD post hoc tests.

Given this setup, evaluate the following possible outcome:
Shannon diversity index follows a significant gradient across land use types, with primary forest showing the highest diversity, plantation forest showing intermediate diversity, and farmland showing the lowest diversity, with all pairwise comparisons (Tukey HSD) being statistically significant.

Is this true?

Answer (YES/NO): NO